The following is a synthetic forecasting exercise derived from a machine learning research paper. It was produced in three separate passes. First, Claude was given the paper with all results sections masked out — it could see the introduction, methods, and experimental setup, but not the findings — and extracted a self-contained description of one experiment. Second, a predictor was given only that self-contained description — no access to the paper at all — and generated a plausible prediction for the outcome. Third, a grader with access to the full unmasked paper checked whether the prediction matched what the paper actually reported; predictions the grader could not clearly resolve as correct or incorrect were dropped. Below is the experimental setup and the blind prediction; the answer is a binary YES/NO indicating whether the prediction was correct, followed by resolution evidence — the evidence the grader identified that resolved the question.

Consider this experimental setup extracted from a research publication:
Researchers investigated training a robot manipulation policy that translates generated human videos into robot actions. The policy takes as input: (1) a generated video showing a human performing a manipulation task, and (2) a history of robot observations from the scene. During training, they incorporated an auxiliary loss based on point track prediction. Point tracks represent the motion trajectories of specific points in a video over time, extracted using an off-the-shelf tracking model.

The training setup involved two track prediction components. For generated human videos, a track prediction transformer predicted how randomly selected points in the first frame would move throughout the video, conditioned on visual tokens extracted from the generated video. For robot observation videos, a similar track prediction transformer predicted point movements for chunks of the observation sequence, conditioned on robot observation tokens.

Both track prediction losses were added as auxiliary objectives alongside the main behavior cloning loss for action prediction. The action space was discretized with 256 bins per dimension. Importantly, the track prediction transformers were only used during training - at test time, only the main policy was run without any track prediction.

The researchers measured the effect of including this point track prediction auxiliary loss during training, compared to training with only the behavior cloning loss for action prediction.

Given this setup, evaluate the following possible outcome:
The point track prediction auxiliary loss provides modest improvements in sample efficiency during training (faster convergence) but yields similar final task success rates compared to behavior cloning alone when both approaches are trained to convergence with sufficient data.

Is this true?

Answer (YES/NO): NO